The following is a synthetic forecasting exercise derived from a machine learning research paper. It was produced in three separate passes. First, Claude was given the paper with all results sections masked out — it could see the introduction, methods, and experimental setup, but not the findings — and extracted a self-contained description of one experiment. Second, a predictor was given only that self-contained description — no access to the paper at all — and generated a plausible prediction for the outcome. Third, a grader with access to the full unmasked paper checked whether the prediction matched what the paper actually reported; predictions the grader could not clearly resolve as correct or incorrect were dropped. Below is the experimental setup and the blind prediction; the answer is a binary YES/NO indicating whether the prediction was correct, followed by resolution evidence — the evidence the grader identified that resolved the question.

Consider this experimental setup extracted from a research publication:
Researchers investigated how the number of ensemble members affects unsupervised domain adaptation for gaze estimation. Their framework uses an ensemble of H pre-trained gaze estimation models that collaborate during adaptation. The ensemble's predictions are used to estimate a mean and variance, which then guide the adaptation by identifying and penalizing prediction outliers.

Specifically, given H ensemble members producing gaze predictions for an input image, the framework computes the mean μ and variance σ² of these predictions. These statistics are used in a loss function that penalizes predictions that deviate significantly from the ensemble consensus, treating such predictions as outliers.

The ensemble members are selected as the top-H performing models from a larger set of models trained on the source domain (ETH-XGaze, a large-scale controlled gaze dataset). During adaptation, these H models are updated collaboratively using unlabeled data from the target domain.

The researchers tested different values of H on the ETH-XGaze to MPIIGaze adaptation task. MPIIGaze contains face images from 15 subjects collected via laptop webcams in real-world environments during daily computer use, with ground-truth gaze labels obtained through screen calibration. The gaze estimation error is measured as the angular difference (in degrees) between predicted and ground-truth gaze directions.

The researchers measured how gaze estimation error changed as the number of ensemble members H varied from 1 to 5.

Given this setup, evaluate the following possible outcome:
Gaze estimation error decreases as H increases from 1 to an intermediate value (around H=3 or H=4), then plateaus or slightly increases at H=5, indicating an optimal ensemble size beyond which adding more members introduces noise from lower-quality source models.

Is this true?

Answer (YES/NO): NO